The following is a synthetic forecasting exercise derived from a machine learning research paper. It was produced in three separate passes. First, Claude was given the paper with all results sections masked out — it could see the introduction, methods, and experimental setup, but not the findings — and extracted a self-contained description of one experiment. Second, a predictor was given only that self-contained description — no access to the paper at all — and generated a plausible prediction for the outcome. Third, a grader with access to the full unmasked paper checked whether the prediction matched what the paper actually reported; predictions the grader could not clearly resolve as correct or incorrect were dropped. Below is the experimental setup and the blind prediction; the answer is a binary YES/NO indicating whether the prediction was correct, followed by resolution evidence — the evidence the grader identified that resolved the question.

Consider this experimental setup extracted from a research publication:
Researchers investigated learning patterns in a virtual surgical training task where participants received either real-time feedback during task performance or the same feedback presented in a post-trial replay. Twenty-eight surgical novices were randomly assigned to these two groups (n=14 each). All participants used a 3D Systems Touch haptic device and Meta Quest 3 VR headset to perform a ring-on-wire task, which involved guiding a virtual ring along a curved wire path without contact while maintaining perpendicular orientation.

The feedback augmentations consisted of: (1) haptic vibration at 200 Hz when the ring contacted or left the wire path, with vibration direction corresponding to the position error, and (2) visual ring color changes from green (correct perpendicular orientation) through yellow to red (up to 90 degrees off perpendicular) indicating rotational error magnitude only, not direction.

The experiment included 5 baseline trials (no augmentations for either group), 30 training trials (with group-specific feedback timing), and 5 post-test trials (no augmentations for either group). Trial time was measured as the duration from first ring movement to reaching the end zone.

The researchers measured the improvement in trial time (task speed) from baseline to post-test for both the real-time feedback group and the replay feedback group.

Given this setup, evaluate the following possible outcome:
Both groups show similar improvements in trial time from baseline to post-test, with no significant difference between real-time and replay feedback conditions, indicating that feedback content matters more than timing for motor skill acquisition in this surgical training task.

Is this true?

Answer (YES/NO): NO